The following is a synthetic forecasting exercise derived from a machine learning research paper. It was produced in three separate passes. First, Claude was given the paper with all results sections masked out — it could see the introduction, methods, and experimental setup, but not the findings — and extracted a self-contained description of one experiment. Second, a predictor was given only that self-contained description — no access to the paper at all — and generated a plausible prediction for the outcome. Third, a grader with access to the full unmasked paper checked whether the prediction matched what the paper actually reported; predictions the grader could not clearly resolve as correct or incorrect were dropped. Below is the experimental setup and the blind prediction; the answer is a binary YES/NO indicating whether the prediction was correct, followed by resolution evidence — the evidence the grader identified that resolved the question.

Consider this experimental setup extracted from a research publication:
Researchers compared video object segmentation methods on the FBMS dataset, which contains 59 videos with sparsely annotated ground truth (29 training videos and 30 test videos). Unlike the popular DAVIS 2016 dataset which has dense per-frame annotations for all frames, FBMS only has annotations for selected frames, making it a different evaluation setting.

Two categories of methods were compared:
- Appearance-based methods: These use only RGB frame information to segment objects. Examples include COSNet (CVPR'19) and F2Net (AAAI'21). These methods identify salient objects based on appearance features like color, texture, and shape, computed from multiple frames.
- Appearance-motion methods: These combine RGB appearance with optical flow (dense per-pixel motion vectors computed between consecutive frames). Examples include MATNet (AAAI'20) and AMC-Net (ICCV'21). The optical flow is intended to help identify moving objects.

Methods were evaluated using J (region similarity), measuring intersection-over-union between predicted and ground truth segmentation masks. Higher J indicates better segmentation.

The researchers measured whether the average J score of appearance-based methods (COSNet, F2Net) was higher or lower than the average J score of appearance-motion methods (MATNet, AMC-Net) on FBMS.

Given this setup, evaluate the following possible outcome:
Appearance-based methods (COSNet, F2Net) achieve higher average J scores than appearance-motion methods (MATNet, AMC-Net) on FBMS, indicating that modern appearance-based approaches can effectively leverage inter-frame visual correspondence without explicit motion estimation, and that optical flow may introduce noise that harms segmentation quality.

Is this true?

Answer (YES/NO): YES